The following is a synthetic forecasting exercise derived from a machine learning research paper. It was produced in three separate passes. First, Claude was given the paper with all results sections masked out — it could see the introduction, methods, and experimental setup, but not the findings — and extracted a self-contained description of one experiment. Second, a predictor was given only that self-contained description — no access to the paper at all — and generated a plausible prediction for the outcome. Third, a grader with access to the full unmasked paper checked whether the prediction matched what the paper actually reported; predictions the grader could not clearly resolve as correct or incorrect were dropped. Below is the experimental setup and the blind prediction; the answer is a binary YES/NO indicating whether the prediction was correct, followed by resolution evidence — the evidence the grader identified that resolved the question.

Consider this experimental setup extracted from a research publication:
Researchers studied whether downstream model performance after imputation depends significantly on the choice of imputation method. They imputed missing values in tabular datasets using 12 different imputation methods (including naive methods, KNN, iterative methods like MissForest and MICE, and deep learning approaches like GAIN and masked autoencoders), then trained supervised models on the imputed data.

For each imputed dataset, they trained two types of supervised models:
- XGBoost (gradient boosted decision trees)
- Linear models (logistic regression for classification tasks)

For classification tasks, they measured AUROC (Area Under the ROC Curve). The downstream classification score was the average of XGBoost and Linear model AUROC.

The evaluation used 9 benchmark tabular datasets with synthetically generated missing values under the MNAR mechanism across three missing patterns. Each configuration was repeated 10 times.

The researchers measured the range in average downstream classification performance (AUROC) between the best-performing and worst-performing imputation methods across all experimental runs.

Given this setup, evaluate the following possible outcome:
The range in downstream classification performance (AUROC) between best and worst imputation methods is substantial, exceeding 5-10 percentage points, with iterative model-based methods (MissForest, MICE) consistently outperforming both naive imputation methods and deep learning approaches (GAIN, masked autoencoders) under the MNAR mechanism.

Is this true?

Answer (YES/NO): NO